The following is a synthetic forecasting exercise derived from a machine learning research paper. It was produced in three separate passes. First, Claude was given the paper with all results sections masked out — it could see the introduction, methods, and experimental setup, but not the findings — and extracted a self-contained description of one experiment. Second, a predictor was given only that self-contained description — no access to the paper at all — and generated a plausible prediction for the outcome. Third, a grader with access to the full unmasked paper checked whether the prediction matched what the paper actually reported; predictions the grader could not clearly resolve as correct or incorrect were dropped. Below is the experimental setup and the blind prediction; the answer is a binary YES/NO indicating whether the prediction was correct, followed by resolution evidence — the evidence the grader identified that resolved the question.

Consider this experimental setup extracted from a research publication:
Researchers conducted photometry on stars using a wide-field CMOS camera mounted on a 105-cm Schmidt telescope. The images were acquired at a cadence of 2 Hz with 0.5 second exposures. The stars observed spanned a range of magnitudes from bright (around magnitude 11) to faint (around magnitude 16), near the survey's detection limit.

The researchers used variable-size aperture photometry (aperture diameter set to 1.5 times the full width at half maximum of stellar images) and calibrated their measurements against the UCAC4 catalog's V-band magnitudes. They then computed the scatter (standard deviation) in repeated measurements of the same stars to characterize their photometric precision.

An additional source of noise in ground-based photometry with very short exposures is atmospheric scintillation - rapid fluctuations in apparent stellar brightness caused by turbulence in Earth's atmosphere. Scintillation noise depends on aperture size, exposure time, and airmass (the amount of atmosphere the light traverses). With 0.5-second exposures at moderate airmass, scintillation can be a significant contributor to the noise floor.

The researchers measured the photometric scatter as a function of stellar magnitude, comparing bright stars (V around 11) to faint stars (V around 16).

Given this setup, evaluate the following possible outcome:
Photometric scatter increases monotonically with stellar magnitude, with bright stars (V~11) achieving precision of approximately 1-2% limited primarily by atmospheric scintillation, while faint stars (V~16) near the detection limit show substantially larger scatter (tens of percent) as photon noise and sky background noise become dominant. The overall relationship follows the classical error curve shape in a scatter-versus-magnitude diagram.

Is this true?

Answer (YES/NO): NO